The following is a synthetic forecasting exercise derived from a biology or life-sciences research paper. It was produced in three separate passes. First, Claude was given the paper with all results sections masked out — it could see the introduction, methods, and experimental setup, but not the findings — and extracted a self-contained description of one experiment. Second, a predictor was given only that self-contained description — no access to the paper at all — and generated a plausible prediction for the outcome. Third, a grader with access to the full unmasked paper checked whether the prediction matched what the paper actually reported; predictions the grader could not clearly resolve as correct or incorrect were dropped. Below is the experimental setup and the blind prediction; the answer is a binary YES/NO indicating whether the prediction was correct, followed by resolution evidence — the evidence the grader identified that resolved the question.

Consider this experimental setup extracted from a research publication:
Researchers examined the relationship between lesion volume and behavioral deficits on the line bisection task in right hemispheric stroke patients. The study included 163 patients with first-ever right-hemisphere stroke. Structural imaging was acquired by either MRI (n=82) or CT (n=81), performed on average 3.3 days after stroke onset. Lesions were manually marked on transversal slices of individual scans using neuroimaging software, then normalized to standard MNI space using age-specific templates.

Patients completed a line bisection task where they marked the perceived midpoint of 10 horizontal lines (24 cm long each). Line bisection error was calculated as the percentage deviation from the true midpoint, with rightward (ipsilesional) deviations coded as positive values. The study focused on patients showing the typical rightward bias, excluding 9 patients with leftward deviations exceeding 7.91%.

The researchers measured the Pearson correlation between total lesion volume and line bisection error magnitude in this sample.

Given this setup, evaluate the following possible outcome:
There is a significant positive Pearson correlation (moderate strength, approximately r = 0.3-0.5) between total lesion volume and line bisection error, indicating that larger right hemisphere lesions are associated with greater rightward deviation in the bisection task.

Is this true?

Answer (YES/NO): YES